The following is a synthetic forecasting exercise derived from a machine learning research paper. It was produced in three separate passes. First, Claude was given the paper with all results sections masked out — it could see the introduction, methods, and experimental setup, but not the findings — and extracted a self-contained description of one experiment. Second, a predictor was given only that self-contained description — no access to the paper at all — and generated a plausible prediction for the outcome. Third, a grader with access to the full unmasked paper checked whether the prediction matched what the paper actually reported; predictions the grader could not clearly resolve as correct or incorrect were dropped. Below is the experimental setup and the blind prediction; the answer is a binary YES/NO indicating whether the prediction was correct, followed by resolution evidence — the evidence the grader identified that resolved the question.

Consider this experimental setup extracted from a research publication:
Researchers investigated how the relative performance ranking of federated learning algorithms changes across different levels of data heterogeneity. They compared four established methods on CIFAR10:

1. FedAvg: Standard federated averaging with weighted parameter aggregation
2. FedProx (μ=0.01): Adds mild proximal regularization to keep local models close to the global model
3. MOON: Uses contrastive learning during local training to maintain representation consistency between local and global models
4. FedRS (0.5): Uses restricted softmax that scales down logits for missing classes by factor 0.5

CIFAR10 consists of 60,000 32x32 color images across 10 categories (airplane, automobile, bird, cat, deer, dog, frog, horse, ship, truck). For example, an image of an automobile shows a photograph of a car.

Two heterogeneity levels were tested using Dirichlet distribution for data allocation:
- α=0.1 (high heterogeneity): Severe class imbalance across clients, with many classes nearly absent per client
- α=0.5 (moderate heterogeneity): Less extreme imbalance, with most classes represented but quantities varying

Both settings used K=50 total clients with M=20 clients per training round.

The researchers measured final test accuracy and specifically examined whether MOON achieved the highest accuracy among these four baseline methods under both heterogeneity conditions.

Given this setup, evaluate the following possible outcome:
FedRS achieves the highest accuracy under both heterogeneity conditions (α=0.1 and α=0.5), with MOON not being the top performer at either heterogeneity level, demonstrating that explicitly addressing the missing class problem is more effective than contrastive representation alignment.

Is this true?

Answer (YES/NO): NO